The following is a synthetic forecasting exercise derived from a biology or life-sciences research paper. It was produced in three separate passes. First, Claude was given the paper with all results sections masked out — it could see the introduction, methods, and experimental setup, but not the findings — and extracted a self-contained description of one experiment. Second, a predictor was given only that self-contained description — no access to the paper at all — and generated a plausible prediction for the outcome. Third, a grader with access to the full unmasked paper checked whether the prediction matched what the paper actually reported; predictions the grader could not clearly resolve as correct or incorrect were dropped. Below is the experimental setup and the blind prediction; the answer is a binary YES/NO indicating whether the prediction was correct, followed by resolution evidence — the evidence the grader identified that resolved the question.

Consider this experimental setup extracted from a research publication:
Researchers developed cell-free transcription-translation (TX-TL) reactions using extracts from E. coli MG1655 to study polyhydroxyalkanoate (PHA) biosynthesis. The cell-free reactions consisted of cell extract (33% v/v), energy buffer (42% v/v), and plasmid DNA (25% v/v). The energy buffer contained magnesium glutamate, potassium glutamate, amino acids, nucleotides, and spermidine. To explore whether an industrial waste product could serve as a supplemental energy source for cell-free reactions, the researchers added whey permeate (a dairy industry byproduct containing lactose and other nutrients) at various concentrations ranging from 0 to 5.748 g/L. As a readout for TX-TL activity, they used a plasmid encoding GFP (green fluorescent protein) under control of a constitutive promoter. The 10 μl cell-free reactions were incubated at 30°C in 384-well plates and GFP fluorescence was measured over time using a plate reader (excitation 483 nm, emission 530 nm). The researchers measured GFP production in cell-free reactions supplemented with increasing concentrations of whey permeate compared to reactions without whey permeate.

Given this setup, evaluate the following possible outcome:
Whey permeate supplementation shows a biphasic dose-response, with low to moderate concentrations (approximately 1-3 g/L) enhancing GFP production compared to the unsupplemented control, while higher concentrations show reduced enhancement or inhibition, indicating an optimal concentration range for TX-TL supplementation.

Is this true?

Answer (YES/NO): NO